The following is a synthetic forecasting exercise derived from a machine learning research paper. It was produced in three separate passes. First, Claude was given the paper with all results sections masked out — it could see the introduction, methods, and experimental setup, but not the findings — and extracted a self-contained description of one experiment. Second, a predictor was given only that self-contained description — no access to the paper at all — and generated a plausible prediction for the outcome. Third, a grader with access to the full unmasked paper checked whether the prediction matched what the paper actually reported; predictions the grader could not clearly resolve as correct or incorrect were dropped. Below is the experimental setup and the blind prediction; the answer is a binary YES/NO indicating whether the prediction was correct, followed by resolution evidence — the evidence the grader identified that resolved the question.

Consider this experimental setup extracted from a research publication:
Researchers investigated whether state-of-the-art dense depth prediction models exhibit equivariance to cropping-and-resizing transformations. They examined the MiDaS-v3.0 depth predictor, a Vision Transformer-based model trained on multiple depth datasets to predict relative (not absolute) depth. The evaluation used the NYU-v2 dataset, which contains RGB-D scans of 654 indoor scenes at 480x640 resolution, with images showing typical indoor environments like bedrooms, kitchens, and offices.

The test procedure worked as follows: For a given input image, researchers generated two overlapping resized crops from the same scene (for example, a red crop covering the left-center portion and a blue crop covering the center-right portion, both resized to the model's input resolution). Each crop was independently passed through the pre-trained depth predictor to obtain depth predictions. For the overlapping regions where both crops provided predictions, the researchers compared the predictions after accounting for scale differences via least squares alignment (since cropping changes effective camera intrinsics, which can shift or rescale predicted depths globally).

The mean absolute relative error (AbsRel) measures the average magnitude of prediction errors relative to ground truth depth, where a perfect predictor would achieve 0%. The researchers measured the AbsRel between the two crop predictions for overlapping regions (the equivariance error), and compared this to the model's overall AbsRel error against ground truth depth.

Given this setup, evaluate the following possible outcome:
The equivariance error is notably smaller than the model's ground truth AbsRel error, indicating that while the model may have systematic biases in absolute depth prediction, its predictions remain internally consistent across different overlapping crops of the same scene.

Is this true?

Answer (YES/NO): NO